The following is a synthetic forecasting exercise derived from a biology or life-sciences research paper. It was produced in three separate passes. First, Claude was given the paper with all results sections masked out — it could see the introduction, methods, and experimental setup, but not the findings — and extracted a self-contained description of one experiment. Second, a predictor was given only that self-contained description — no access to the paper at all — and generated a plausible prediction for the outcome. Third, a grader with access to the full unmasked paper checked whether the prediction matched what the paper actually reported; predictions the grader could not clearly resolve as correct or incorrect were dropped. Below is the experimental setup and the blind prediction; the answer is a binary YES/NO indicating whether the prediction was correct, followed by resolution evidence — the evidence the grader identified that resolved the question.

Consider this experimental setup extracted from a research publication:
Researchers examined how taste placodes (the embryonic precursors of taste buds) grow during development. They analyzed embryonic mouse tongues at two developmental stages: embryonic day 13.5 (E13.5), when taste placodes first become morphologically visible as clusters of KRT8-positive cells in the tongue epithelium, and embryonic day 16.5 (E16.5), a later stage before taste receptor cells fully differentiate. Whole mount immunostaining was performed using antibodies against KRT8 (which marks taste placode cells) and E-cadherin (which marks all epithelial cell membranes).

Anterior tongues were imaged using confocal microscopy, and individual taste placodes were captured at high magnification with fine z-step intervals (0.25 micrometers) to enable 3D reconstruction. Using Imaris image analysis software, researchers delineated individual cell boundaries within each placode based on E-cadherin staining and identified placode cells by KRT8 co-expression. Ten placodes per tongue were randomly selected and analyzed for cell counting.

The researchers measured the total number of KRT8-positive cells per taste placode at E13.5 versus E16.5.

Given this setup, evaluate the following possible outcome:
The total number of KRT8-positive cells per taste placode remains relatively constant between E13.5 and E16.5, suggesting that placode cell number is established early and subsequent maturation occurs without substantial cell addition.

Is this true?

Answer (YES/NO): YES